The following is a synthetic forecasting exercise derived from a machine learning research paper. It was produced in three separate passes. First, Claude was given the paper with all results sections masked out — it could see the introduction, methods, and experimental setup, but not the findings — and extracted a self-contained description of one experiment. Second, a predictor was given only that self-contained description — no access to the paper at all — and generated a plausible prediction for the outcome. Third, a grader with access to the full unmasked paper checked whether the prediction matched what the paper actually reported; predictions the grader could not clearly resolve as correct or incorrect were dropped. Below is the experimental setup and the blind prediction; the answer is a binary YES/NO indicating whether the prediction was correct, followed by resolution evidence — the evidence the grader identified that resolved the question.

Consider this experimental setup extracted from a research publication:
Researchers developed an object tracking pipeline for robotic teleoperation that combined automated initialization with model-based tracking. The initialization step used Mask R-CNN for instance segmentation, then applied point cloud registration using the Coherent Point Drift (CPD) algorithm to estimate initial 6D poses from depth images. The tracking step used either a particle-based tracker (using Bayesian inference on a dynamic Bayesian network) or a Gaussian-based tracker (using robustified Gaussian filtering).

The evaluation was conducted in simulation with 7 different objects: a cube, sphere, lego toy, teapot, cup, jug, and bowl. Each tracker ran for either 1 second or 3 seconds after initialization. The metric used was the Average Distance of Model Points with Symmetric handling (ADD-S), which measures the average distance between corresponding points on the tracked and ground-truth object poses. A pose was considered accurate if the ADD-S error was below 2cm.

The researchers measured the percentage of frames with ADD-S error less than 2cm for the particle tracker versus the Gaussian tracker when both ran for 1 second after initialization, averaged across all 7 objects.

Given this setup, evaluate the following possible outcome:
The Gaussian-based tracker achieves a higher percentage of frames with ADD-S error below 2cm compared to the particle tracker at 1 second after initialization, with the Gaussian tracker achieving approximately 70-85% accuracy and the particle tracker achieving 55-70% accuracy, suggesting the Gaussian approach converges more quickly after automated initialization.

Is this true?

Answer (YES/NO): NO